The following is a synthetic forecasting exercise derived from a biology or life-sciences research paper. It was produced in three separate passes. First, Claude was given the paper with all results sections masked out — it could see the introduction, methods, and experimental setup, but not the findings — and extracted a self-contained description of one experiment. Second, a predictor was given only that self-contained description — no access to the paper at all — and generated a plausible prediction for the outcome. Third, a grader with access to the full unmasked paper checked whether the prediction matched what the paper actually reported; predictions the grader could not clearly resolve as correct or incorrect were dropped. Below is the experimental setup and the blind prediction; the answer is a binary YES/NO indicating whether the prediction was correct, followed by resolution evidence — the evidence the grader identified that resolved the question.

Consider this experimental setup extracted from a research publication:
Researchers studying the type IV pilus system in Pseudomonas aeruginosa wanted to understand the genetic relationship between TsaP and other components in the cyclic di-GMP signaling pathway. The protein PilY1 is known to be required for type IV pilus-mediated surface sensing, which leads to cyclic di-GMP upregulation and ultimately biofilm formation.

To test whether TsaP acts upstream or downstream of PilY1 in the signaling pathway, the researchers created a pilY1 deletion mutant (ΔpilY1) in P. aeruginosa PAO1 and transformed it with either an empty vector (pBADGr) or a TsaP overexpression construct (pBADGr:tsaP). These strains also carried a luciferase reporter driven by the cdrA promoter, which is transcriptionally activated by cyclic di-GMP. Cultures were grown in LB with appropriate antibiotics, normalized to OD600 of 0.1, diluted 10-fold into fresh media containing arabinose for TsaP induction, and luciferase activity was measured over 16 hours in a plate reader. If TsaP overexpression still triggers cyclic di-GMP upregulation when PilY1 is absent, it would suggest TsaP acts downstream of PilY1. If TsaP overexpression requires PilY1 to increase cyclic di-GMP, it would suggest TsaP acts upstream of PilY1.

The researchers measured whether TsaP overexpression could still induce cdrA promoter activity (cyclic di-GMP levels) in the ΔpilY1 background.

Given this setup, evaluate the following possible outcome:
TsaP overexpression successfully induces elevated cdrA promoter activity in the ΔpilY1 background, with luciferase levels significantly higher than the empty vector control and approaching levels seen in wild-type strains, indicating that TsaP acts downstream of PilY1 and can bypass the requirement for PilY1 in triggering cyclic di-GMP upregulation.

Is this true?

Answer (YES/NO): NO